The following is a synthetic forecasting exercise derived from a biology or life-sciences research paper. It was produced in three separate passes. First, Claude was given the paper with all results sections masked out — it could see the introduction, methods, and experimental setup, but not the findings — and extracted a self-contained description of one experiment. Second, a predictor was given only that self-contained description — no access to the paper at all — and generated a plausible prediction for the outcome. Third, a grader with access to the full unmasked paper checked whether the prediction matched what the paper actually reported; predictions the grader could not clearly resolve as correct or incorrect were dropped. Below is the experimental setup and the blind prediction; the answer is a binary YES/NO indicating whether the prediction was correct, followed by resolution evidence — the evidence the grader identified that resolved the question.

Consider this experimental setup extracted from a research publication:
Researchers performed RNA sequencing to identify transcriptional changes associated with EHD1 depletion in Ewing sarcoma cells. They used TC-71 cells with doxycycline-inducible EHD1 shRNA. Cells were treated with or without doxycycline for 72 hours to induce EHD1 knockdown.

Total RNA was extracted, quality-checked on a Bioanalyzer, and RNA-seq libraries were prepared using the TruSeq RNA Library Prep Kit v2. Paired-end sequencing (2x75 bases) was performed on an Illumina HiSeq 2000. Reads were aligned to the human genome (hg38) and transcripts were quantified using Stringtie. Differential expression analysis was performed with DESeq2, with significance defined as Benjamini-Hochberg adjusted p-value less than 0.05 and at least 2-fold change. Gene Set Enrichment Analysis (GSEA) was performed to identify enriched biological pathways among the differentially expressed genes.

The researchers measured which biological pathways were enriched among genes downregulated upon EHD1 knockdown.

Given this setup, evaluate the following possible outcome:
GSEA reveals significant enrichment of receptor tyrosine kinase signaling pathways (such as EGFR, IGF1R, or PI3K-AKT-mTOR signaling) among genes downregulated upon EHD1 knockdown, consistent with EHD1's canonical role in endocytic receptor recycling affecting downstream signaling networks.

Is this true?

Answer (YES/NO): YES